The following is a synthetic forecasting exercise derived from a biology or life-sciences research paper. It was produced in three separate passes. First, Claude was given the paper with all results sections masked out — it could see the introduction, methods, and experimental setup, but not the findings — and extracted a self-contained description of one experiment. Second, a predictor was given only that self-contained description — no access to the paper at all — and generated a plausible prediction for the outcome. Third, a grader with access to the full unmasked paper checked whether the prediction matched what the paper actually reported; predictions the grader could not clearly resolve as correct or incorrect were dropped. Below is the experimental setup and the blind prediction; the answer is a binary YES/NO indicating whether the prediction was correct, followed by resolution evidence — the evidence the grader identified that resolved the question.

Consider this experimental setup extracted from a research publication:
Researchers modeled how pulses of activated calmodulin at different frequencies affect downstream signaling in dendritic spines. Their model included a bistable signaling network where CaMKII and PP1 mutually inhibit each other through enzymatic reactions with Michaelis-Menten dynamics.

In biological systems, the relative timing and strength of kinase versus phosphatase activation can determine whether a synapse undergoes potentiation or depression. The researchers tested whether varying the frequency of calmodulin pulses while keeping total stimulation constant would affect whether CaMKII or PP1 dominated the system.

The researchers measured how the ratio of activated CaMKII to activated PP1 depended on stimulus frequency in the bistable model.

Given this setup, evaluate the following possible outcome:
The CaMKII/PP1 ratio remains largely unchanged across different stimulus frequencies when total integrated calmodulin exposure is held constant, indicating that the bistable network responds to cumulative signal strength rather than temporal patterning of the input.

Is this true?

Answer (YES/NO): NO